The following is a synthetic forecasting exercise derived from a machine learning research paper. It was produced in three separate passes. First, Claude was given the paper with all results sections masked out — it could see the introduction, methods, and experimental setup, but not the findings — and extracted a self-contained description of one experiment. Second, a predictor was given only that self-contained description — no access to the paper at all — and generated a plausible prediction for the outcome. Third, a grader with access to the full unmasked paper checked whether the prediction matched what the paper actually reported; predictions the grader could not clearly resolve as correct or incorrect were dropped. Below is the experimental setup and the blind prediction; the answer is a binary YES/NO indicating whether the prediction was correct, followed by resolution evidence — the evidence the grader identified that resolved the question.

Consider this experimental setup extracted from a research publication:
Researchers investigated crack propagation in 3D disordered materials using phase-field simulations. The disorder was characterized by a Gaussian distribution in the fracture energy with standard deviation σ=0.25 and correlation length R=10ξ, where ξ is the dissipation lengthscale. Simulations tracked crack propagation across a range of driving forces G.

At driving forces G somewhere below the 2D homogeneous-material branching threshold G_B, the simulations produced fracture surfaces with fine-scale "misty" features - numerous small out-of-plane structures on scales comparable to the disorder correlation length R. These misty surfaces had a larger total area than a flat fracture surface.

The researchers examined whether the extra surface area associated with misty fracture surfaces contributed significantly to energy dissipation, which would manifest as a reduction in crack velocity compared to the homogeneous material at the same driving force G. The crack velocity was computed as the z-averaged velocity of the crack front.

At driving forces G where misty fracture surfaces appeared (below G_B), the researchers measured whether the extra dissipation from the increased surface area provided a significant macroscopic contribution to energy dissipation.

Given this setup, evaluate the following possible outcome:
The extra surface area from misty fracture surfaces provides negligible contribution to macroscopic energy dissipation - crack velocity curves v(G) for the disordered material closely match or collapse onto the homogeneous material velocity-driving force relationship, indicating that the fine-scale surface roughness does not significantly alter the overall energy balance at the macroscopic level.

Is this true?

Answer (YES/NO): YES